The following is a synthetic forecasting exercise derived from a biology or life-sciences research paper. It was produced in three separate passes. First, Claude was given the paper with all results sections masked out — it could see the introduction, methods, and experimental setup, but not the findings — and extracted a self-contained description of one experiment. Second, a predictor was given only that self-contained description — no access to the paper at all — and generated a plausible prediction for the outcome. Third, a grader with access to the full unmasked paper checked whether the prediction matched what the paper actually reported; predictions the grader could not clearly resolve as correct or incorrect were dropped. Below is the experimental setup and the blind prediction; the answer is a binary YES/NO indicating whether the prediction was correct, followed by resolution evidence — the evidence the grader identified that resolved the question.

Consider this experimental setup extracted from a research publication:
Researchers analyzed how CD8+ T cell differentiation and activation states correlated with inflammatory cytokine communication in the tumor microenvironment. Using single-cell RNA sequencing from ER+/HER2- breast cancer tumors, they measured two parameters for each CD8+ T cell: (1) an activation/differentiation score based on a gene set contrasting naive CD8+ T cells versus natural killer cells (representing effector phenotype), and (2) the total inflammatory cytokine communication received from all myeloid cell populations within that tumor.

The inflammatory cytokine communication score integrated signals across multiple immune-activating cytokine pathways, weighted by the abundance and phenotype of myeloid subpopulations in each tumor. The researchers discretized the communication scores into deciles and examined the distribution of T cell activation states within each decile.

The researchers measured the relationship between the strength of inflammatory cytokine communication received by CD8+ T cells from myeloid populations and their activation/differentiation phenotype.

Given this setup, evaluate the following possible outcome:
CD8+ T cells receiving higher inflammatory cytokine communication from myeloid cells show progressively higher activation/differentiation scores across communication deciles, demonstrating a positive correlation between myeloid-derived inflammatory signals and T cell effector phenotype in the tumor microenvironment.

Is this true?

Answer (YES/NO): YES